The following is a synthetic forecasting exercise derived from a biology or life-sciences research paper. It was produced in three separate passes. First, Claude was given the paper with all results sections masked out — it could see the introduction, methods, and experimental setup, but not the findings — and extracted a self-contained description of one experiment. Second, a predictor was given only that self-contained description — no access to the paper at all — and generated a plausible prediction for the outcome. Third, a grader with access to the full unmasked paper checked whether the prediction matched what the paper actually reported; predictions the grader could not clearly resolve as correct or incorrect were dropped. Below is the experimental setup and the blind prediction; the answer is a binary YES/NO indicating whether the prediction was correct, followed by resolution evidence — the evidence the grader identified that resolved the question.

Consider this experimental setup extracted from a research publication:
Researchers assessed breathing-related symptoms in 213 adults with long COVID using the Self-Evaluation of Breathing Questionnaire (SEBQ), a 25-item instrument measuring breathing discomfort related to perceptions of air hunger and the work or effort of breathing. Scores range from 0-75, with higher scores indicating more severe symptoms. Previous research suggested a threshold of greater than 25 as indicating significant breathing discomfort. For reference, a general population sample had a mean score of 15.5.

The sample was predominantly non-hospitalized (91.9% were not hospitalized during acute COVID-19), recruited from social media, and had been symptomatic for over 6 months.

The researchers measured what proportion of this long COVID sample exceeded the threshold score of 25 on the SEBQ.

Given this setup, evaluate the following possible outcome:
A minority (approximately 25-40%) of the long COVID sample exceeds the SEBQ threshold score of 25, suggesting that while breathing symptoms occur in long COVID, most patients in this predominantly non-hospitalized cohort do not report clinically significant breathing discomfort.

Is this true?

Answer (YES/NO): NO